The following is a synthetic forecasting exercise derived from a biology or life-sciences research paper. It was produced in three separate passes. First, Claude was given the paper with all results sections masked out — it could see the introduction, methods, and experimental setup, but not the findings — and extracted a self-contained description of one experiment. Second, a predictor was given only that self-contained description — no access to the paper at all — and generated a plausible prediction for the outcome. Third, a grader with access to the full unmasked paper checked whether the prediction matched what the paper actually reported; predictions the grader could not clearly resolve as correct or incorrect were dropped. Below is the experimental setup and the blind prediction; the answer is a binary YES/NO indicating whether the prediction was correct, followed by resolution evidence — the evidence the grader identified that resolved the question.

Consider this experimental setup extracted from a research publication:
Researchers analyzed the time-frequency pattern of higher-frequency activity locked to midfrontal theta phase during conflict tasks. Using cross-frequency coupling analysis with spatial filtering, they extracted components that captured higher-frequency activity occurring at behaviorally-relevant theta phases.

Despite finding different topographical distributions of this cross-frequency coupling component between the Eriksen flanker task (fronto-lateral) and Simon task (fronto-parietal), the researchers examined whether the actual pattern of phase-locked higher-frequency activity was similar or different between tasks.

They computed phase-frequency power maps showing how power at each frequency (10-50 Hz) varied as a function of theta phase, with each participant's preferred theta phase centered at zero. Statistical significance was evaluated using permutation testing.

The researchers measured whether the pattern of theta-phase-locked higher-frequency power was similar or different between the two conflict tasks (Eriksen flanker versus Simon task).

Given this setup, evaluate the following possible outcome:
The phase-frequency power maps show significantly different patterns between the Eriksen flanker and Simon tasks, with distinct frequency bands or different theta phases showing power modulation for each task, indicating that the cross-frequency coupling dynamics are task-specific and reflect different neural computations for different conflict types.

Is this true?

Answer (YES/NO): NO